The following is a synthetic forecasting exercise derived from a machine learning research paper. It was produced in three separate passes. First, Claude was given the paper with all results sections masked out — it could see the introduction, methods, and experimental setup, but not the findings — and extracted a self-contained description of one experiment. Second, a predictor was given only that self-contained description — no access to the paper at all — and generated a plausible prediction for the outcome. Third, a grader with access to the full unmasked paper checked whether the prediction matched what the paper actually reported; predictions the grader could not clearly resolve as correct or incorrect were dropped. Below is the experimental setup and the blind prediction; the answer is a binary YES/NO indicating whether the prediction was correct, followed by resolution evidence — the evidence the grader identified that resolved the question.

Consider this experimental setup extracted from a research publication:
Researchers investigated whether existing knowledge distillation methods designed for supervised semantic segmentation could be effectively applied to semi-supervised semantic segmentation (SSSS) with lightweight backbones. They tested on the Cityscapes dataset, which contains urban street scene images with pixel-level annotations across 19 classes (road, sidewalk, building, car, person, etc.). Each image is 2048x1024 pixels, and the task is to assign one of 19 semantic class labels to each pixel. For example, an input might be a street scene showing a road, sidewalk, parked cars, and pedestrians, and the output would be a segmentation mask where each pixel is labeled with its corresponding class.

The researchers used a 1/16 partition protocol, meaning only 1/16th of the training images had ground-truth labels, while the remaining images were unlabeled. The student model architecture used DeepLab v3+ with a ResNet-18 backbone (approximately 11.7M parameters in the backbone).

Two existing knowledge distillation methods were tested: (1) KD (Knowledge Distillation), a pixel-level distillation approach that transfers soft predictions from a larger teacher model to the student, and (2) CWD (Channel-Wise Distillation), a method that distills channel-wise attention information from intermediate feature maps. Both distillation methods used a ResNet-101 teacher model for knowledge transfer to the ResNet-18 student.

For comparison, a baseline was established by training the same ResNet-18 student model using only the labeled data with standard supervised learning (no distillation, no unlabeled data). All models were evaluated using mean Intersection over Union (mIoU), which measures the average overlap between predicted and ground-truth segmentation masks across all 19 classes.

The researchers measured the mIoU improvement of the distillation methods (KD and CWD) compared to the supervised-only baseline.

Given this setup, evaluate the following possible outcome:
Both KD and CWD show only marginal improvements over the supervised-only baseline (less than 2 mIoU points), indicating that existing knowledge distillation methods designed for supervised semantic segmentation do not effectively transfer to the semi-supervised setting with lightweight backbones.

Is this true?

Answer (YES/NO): NO